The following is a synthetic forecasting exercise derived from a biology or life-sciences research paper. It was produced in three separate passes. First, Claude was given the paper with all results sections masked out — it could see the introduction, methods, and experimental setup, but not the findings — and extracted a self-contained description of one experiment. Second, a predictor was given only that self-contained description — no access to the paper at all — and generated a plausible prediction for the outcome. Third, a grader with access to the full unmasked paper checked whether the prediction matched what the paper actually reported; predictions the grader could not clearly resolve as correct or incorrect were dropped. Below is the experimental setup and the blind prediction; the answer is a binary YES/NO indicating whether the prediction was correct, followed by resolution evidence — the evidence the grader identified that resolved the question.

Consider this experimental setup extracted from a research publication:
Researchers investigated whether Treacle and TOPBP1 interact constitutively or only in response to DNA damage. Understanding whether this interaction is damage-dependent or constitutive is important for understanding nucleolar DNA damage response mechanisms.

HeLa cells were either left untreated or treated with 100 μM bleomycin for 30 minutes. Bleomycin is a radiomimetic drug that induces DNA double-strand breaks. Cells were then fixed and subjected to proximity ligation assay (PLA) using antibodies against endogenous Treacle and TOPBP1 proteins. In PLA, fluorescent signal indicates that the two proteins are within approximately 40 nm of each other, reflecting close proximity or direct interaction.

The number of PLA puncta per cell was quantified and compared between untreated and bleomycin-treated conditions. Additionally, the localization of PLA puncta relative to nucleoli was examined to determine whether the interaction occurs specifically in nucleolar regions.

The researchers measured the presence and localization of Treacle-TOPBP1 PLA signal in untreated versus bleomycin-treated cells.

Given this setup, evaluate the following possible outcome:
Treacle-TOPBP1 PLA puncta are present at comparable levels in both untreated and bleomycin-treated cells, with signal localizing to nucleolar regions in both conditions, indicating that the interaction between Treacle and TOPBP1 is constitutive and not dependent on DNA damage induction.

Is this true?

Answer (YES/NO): NO